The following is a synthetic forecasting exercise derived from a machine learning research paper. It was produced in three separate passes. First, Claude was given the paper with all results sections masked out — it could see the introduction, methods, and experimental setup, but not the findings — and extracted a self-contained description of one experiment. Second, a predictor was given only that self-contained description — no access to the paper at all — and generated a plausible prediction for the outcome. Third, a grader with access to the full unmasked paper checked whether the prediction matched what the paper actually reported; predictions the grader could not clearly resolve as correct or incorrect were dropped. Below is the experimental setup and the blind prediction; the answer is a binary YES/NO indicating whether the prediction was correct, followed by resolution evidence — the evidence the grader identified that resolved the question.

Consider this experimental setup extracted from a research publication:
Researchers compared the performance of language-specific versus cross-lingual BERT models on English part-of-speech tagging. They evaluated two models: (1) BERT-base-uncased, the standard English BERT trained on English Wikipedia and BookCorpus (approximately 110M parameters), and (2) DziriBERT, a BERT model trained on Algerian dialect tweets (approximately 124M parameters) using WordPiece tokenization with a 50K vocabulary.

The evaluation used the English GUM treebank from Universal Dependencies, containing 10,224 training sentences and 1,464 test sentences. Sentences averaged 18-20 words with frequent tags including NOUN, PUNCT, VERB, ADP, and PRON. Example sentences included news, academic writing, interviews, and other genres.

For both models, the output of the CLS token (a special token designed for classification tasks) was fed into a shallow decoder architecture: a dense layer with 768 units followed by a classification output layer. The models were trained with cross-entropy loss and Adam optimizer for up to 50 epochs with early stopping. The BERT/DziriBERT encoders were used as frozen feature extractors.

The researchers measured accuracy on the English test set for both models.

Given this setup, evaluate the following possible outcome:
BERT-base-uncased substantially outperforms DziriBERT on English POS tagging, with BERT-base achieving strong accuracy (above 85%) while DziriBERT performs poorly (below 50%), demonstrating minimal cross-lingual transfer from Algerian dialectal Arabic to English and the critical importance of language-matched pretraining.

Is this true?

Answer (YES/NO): NO